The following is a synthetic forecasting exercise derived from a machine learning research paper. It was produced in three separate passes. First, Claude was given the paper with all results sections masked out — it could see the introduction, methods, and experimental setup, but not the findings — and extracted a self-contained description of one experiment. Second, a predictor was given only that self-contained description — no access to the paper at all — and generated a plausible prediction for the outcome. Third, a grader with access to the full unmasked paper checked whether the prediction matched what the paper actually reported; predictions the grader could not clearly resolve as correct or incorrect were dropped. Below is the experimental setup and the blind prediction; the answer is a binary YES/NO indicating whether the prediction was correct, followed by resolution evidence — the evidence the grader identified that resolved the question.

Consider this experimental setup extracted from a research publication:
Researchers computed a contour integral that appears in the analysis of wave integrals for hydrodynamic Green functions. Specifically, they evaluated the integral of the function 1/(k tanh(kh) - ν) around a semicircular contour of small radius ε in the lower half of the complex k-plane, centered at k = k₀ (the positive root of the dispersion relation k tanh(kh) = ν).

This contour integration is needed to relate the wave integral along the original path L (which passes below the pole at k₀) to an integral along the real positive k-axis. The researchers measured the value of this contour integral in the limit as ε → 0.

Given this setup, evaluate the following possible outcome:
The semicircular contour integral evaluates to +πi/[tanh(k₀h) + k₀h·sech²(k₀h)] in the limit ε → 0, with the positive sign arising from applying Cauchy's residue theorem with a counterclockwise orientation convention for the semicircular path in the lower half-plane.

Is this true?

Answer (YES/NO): NO